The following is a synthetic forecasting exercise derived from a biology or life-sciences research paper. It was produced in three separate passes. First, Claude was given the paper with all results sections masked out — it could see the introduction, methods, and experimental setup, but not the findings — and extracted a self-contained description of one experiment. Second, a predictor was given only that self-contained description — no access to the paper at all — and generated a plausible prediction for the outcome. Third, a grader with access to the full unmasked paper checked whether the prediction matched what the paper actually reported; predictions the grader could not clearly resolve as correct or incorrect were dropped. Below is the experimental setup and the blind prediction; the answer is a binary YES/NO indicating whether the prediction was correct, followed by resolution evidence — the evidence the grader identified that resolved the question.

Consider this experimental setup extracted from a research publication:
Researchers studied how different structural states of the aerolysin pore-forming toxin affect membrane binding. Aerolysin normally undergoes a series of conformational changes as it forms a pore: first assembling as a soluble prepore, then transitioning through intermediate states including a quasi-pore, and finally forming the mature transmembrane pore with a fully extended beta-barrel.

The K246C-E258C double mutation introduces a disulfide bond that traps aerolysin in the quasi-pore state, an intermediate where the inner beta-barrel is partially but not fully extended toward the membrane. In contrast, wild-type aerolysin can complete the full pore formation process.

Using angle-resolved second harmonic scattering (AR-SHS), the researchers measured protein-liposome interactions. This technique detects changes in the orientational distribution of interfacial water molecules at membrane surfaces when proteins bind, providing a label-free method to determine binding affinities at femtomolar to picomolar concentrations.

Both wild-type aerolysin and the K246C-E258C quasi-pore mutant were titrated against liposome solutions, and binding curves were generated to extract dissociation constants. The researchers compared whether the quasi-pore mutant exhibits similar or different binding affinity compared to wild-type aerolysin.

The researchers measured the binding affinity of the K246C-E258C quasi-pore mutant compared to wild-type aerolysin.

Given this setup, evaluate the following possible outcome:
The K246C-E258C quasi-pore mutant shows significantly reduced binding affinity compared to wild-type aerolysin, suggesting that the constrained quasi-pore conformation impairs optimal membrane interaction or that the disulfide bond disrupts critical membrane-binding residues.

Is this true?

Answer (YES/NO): YES